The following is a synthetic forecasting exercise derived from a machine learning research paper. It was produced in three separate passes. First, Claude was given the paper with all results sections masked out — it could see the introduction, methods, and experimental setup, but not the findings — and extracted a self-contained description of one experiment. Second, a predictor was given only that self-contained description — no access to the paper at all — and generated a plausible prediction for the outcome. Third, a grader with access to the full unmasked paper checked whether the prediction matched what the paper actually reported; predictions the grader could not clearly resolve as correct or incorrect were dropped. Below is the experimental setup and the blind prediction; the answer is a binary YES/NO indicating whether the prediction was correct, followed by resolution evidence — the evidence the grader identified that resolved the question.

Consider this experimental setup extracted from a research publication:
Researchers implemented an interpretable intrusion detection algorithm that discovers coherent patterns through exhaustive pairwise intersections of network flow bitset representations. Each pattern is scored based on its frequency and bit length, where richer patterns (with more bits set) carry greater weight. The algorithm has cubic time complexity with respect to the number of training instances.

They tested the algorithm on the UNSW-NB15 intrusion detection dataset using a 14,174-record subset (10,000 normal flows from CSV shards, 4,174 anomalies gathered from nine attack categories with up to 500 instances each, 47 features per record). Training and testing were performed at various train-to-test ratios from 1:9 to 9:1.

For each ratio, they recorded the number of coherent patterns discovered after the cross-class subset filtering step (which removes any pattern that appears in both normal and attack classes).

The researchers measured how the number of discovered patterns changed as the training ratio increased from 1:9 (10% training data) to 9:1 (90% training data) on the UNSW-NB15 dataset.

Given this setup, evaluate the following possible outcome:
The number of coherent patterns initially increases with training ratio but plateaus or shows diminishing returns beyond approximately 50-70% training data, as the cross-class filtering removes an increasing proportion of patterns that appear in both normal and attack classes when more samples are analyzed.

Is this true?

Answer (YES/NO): NO